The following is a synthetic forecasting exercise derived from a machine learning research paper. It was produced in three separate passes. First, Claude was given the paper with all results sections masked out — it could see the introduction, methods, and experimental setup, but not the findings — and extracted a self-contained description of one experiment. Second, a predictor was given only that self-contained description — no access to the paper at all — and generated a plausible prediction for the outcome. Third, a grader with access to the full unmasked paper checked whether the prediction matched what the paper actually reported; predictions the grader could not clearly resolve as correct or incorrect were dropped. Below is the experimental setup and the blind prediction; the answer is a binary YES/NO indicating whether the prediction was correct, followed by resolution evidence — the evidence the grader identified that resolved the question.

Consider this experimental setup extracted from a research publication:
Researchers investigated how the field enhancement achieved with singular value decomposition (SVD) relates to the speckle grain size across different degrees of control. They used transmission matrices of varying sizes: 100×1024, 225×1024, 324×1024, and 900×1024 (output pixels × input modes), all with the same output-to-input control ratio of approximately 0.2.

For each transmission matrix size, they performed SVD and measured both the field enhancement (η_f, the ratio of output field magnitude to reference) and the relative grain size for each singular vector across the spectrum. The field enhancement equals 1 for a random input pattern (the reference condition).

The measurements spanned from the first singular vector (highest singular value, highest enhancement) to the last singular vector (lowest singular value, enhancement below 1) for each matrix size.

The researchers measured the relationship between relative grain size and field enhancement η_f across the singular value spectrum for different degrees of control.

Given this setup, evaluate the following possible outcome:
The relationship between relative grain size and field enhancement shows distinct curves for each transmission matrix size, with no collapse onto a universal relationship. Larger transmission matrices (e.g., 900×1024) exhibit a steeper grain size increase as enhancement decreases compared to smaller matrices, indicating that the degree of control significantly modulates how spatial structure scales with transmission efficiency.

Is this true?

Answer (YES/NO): NO